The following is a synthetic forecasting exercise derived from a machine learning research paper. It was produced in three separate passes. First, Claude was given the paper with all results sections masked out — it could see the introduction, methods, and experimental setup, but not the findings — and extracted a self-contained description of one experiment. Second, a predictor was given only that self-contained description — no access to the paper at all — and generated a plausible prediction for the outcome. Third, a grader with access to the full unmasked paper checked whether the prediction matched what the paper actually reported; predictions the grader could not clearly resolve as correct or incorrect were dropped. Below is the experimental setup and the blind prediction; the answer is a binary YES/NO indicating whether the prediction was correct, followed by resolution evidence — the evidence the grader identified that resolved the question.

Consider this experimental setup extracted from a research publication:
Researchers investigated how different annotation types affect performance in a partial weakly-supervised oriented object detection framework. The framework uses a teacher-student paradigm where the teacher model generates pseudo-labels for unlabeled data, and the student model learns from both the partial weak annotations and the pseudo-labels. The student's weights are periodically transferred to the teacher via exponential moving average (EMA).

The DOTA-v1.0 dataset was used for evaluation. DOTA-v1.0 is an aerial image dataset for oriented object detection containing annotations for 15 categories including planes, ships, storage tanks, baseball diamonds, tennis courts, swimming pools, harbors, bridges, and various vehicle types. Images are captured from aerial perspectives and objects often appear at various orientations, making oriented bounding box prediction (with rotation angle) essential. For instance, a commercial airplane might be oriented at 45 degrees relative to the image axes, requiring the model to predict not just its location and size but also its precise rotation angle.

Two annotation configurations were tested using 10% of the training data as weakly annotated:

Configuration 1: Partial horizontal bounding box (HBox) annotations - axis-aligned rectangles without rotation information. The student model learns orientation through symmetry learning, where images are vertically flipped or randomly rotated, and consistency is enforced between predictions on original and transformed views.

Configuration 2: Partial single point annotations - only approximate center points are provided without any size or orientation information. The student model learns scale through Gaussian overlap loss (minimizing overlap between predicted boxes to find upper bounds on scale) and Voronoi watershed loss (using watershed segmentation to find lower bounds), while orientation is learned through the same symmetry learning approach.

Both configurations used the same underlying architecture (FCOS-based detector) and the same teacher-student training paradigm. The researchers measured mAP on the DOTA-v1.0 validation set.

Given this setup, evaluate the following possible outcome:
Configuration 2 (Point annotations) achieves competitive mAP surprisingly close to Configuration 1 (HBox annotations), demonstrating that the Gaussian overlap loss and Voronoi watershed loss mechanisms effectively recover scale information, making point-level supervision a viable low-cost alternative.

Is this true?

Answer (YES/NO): NO